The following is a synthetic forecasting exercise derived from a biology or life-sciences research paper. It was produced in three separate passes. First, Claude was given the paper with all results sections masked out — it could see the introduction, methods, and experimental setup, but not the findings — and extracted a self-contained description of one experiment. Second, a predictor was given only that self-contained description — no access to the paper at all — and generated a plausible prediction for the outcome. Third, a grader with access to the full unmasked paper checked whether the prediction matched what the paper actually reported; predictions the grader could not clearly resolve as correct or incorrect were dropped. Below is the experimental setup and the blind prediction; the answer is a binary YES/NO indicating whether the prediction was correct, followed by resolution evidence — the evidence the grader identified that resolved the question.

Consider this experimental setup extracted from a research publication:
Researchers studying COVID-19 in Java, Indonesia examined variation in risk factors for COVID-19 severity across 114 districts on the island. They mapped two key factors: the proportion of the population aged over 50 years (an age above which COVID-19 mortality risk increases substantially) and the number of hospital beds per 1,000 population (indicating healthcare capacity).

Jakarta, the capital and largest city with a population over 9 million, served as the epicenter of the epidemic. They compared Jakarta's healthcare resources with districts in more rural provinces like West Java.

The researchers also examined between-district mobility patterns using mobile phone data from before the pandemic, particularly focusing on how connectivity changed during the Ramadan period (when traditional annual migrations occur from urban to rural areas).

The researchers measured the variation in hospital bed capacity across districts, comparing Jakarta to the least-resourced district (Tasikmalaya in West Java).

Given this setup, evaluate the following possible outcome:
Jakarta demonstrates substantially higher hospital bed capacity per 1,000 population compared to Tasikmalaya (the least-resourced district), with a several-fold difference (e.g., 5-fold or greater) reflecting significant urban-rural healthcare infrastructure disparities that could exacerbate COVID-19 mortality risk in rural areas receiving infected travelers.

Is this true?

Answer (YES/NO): YES